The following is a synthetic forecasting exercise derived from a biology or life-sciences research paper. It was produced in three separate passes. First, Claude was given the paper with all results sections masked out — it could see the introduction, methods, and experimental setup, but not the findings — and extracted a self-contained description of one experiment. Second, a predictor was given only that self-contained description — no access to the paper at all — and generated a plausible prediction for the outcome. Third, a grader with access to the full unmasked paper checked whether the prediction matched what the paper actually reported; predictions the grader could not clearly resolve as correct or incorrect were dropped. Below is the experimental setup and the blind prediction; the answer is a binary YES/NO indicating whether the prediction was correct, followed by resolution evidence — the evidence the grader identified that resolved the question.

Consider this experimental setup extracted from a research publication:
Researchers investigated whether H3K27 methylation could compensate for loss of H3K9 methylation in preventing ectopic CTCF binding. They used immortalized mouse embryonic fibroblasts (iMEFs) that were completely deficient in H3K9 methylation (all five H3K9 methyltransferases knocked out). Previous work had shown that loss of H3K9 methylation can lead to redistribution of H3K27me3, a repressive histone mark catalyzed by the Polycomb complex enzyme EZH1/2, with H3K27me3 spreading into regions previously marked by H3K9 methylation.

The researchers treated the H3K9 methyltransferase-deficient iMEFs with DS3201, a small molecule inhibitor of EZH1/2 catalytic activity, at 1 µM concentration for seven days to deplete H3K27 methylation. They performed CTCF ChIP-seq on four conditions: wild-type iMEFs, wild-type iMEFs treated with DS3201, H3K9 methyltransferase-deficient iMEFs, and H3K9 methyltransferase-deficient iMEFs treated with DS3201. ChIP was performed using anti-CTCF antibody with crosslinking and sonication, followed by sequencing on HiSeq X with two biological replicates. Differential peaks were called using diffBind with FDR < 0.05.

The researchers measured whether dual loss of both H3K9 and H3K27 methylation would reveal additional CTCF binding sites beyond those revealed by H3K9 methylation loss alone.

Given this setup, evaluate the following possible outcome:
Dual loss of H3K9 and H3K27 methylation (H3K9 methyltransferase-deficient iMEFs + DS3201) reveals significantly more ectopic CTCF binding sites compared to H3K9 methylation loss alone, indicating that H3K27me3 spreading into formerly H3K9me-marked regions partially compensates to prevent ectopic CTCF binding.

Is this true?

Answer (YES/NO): YES